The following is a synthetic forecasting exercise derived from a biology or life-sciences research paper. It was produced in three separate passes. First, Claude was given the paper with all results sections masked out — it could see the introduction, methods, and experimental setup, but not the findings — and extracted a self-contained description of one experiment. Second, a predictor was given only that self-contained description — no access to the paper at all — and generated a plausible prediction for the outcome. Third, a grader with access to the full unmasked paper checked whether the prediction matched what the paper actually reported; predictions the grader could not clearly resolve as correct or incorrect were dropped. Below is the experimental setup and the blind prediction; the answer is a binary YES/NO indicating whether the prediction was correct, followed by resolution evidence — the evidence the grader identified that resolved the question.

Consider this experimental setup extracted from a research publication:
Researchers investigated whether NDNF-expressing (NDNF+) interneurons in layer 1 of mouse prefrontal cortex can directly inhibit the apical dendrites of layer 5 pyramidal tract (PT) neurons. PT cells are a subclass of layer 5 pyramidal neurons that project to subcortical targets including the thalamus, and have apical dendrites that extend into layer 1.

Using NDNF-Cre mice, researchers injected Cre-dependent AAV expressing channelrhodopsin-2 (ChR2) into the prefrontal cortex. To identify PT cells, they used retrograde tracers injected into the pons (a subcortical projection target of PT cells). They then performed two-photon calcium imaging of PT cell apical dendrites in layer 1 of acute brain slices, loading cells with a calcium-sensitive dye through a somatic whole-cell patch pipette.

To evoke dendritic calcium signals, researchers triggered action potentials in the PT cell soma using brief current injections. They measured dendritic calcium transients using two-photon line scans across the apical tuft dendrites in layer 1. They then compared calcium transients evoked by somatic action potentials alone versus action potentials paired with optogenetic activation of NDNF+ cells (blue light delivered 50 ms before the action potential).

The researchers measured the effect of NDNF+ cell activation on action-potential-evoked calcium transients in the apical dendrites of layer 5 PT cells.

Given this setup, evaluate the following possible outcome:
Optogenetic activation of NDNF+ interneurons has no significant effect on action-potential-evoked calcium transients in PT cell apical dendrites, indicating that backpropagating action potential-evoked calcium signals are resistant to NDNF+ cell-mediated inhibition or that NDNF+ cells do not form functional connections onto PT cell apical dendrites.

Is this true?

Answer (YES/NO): NO